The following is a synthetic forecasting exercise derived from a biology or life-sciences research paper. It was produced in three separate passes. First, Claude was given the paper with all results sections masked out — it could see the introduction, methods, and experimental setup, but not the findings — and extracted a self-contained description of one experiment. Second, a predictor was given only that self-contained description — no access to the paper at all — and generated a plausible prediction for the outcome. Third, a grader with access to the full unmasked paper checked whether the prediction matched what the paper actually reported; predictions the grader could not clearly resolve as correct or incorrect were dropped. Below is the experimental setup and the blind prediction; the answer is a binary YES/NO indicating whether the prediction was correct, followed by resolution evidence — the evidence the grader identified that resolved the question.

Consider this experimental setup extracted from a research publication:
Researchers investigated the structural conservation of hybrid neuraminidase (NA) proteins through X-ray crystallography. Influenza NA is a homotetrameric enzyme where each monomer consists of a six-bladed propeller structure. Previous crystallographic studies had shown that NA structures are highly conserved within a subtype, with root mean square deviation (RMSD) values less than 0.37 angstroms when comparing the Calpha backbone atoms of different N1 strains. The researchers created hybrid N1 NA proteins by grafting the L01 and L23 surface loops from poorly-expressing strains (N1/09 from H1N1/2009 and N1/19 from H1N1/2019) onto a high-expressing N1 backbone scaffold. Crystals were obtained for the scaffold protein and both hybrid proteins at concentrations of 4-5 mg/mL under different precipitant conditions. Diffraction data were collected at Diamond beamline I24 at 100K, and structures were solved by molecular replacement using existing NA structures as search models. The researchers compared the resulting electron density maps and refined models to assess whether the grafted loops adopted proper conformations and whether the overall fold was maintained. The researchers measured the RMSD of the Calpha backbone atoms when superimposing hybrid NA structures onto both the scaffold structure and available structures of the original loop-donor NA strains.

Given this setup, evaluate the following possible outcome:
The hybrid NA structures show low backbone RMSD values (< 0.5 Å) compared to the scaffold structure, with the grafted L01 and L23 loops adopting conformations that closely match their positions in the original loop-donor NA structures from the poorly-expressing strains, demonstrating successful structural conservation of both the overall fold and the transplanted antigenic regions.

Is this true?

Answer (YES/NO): YES